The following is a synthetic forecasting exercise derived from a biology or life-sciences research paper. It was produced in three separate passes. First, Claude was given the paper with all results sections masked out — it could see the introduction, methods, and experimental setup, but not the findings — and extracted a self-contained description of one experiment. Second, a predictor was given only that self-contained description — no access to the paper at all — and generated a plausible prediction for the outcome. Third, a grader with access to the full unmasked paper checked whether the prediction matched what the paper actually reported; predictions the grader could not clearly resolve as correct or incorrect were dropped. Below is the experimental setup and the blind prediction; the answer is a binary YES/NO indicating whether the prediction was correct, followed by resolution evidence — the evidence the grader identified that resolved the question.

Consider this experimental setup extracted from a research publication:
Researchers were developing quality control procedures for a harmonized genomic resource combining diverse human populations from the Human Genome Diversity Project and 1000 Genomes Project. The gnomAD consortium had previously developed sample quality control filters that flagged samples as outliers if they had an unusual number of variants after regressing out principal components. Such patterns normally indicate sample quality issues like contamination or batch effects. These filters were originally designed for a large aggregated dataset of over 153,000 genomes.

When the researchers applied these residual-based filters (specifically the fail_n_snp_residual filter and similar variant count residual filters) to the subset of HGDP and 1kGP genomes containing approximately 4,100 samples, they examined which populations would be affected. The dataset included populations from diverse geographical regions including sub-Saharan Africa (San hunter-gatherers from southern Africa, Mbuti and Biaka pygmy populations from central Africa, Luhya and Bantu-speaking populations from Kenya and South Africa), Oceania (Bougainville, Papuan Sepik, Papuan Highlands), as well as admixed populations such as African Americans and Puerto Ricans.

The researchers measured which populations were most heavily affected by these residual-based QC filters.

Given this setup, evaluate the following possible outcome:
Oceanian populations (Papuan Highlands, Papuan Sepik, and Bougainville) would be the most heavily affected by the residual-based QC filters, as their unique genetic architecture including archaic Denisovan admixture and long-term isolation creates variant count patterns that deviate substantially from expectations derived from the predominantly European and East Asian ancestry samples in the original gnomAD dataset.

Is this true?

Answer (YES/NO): NO